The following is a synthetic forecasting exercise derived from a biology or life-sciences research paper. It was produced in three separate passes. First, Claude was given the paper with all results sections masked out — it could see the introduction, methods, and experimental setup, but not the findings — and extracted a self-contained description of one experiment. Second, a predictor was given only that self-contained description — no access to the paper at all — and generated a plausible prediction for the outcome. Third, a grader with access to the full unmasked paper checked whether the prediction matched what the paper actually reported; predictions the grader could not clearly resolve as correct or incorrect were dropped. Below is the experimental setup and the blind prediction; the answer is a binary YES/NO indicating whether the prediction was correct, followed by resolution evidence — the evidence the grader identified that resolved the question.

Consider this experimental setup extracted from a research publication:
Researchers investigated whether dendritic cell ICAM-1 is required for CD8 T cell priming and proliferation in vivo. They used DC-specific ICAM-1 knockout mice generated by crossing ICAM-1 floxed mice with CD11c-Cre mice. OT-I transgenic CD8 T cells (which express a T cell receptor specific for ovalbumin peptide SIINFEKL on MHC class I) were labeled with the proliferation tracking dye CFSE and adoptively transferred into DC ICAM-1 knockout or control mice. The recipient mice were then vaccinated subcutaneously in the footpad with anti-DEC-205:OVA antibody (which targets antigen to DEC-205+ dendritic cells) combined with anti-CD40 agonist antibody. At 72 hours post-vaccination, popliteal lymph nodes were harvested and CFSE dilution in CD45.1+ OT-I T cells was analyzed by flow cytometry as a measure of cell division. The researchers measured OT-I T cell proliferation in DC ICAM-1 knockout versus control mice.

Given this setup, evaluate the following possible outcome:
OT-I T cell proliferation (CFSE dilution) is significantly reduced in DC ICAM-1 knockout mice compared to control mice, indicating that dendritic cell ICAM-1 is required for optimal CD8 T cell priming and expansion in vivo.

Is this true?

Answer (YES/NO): NO